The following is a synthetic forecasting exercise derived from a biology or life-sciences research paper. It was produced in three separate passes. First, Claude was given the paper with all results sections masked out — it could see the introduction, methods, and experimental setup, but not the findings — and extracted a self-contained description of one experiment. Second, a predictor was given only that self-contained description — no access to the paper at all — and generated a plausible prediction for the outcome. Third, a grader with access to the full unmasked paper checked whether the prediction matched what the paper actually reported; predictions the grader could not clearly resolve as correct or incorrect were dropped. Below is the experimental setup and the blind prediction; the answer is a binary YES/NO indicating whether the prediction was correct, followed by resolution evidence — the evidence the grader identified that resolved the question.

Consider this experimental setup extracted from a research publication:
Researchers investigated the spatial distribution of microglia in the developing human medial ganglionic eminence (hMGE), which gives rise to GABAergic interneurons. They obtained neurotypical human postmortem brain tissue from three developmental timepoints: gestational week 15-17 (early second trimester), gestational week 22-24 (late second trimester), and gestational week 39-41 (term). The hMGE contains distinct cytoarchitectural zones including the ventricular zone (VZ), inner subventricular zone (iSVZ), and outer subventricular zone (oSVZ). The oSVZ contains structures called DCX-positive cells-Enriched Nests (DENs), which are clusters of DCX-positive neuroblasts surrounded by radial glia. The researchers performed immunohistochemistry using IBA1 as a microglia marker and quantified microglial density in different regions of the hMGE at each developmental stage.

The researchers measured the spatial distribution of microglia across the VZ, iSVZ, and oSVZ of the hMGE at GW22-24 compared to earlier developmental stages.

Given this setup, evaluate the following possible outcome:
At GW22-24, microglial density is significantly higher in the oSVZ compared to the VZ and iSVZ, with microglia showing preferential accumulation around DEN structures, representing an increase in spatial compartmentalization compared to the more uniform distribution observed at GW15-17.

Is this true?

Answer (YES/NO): NO